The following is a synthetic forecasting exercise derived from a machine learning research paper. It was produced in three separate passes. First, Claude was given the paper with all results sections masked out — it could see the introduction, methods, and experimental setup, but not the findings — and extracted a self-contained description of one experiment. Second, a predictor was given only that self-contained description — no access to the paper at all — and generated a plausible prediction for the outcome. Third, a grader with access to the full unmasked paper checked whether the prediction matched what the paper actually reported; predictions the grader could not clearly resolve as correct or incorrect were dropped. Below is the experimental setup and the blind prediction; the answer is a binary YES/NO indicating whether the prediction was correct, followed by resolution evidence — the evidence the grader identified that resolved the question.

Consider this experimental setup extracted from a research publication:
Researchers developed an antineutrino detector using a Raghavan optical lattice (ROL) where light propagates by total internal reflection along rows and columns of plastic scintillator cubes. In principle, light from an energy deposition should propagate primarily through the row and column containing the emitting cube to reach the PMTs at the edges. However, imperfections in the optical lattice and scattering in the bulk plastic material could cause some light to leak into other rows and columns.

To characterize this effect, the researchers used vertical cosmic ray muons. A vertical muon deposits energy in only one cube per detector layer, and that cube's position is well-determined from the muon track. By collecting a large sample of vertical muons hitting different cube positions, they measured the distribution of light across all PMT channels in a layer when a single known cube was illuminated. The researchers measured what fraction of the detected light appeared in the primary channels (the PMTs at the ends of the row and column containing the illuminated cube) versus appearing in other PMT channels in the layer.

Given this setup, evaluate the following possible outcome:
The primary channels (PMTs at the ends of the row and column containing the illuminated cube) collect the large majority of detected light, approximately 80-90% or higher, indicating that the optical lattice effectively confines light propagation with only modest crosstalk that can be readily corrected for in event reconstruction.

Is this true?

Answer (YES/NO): YES